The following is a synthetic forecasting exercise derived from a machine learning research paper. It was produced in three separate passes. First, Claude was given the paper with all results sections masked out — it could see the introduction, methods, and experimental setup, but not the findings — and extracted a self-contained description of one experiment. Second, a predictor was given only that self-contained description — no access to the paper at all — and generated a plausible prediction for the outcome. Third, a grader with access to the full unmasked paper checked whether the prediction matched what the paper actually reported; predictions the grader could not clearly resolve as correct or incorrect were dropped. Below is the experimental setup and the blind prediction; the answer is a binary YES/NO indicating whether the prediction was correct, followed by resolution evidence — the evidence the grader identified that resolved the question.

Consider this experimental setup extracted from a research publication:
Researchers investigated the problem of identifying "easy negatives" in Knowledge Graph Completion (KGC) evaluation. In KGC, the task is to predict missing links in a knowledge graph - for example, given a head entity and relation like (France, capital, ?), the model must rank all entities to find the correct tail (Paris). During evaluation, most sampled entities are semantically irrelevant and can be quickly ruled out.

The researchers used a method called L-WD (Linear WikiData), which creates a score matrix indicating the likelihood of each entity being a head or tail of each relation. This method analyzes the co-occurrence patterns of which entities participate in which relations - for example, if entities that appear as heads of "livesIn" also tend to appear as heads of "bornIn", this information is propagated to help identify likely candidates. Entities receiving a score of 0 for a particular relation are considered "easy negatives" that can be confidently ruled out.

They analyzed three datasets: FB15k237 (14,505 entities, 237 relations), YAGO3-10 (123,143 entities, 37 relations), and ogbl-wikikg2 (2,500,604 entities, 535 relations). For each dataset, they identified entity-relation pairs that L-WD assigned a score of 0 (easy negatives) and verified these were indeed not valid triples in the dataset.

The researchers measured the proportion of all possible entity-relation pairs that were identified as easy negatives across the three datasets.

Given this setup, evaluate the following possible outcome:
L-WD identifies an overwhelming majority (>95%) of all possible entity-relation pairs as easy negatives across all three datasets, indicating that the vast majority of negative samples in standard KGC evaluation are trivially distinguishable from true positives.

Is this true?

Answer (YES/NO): NO